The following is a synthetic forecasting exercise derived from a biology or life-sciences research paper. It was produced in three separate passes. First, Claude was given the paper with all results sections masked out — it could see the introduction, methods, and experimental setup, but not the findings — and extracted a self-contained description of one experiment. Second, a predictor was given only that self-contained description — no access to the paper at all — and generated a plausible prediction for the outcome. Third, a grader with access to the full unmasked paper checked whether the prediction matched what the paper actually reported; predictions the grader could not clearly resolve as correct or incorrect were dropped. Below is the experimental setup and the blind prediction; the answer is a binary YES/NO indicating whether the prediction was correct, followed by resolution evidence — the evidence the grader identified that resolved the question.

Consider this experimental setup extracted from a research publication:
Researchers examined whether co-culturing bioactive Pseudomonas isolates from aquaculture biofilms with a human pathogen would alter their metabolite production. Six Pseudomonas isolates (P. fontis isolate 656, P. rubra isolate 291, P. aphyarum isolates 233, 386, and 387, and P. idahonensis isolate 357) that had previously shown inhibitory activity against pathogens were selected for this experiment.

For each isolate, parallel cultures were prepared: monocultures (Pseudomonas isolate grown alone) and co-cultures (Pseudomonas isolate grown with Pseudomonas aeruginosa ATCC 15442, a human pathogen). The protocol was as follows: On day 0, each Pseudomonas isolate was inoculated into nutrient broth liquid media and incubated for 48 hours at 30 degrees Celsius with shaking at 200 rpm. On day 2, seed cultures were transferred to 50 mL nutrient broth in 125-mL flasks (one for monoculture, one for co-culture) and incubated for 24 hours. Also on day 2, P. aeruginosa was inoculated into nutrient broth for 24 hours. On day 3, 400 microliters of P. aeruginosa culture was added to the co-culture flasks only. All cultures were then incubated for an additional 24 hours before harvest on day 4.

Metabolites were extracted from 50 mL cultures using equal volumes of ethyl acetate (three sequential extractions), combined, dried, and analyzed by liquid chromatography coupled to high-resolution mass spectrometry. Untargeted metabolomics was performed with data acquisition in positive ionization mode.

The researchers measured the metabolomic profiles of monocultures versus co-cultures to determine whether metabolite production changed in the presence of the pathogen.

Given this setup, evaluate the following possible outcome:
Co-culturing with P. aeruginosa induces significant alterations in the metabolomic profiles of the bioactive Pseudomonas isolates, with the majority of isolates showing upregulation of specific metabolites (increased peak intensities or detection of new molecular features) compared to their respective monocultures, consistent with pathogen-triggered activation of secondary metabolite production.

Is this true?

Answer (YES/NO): NO